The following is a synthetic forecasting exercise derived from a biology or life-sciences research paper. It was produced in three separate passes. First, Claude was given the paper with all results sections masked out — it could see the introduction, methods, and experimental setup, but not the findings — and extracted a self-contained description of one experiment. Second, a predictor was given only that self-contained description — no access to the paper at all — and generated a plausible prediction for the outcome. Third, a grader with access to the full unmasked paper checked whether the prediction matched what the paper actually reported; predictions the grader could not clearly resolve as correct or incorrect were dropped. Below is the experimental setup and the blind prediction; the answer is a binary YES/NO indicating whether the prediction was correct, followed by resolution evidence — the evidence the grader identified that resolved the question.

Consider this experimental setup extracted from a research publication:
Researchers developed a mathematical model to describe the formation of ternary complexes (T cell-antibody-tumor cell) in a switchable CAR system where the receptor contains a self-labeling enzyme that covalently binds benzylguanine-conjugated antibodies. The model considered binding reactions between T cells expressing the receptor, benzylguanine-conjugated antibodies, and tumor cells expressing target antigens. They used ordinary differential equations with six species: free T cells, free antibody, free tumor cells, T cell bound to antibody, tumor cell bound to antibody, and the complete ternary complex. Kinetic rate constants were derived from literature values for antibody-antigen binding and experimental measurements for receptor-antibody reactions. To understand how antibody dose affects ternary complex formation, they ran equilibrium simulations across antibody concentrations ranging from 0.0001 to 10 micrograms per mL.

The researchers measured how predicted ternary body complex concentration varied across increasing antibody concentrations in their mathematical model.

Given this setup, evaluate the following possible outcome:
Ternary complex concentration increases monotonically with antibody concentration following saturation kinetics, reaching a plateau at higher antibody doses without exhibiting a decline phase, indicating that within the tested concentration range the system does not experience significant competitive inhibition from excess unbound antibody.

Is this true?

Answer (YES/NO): NO